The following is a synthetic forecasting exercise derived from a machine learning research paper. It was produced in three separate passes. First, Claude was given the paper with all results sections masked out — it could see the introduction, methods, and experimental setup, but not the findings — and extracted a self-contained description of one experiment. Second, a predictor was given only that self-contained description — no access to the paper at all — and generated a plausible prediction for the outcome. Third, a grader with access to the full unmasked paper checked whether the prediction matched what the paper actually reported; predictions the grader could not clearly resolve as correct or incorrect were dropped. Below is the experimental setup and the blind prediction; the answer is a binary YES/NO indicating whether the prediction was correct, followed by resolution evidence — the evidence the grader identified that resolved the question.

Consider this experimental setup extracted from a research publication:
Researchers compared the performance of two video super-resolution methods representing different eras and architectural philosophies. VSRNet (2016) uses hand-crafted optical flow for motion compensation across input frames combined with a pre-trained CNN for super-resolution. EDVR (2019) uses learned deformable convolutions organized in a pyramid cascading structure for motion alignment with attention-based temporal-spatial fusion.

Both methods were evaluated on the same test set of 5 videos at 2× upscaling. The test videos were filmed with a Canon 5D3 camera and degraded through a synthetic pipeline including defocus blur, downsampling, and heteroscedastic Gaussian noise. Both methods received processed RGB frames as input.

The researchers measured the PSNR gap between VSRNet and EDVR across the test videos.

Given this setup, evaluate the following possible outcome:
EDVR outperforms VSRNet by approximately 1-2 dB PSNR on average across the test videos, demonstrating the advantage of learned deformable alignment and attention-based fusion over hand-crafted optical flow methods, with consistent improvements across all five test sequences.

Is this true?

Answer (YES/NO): NO